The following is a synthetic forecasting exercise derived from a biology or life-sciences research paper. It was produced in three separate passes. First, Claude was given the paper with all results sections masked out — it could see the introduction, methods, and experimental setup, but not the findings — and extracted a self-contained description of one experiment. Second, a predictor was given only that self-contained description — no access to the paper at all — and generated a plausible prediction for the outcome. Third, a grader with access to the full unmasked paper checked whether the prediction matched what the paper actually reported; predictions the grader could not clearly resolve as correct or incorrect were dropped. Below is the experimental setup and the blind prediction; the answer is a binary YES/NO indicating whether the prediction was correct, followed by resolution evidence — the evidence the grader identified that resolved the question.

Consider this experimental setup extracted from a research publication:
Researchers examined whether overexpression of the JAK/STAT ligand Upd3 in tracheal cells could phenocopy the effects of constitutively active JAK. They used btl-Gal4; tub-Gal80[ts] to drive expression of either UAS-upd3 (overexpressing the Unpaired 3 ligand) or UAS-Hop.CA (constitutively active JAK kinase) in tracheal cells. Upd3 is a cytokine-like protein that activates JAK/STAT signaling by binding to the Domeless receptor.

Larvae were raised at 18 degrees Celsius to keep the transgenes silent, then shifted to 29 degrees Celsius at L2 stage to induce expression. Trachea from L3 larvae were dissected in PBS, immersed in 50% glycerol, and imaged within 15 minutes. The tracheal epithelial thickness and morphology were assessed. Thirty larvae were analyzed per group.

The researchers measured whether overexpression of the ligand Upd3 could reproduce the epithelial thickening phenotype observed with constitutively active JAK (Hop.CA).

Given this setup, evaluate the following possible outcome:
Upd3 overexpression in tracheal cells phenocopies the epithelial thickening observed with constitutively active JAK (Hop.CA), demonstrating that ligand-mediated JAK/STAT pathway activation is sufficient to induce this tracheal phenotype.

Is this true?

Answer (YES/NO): YES